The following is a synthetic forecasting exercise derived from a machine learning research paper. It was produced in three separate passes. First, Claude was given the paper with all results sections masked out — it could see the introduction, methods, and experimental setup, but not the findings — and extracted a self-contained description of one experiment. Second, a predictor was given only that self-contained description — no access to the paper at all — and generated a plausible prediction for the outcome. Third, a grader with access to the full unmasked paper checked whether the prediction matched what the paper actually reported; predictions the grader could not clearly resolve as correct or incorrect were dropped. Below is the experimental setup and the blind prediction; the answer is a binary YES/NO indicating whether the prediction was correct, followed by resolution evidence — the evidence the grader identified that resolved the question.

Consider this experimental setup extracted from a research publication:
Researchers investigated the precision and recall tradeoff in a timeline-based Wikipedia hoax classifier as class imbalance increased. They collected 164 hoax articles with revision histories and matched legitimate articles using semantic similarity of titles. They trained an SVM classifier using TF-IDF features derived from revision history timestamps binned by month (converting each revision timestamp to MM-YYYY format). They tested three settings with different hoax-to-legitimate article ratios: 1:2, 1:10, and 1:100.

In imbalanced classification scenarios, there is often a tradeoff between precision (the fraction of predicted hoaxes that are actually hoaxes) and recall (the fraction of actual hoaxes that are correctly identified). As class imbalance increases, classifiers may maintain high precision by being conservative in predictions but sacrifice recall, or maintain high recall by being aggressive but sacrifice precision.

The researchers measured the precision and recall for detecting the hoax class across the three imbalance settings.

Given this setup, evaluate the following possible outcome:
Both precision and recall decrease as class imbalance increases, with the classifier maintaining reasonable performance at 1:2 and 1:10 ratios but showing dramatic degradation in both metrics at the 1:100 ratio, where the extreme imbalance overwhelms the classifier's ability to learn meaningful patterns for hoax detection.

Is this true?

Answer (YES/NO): NO